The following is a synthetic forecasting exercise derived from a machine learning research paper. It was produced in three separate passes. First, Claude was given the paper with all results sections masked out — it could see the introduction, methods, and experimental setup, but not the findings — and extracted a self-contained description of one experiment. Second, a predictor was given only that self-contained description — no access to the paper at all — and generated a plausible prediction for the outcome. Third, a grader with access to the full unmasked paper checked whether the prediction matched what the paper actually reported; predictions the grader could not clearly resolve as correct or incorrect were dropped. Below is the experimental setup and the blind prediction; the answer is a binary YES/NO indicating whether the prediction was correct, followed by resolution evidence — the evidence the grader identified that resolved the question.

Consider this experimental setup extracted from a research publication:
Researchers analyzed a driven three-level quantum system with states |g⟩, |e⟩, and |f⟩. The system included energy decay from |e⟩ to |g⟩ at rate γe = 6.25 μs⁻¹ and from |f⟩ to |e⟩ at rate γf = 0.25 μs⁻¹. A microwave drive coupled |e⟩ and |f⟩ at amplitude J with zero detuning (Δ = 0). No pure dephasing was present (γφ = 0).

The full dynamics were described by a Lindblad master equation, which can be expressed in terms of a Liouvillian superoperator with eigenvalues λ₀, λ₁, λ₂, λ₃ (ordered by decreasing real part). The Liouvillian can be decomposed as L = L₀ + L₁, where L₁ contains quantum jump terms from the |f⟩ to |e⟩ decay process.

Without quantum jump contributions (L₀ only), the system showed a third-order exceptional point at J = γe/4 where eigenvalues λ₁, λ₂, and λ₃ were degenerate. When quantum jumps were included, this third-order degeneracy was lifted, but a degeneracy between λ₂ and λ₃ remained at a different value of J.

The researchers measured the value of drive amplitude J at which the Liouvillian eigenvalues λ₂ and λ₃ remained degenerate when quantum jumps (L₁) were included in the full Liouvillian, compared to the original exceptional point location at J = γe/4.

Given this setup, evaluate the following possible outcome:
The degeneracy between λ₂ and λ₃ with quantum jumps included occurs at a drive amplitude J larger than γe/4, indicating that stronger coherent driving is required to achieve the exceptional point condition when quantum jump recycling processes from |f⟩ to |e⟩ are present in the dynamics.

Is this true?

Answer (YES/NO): NO